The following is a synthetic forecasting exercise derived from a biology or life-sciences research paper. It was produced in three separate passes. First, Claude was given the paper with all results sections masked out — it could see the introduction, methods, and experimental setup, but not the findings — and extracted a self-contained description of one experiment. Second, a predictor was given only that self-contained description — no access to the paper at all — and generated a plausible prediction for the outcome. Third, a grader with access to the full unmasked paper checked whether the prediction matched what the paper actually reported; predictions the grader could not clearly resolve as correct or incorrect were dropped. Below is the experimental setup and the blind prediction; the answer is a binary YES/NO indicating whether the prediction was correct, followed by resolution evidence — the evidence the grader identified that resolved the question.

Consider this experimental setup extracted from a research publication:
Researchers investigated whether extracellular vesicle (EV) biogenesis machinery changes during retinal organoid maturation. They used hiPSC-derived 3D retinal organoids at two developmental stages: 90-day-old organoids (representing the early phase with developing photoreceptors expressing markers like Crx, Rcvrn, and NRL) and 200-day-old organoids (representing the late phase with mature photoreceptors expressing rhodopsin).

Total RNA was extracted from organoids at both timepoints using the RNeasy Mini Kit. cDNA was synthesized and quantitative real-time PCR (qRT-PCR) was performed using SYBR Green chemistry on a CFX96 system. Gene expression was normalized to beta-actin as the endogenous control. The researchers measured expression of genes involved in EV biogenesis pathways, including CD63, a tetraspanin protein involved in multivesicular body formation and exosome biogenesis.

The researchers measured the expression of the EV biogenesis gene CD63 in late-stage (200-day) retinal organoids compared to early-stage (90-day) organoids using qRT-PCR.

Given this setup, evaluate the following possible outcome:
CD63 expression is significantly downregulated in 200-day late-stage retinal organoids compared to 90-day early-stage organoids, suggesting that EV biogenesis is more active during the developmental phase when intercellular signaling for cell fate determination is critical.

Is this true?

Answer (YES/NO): NO